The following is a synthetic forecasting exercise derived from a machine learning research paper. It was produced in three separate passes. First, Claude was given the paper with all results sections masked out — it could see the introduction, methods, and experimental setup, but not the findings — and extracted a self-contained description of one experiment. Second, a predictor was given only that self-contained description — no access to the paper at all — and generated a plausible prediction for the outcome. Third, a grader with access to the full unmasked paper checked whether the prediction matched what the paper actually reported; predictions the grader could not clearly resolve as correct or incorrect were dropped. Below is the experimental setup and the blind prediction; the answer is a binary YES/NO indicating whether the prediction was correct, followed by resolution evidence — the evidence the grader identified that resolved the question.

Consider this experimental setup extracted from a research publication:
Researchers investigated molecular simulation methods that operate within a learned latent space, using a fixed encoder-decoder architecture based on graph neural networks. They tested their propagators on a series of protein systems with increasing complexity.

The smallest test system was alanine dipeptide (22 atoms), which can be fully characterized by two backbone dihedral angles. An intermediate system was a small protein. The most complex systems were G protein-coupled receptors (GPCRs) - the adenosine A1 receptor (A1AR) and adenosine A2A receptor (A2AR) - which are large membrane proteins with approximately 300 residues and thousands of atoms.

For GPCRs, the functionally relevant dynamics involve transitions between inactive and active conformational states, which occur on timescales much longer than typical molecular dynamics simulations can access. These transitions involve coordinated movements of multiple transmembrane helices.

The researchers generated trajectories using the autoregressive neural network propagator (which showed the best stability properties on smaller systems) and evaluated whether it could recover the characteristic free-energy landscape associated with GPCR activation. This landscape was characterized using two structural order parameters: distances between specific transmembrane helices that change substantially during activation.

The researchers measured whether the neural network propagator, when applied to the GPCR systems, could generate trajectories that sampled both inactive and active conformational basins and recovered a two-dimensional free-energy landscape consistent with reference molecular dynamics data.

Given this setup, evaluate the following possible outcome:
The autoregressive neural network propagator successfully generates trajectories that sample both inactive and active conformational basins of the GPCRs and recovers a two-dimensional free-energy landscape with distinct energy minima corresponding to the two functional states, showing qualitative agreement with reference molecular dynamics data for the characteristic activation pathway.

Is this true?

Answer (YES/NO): NO